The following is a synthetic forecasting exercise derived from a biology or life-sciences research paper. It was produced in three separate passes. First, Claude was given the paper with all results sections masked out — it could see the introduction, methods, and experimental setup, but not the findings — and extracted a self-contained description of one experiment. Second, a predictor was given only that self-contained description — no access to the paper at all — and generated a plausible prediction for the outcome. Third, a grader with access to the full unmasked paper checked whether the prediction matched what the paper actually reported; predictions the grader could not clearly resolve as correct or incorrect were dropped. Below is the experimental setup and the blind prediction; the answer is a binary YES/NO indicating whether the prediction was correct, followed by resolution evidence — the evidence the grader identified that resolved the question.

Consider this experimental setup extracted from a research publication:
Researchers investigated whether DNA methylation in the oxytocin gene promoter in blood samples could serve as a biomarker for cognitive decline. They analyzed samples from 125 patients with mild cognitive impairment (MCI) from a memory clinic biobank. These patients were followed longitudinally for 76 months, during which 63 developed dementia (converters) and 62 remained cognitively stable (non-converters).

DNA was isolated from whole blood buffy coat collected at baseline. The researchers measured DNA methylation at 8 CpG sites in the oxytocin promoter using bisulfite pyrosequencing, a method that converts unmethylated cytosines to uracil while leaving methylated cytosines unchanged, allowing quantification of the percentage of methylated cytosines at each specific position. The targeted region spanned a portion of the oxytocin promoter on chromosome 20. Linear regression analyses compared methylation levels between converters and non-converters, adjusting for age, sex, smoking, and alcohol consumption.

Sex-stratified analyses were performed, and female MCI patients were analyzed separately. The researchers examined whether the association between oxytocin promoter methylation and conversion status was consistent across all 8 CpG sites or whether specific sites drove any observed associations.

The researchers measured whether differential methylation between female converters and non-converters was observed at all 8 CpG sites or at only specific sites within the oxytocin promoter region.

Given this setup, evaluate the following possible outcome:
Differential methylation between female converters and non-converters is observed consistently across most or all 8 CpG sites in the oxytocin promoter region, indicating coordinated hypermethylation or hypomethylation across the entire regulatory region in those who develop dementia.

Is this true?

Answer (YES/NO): NO